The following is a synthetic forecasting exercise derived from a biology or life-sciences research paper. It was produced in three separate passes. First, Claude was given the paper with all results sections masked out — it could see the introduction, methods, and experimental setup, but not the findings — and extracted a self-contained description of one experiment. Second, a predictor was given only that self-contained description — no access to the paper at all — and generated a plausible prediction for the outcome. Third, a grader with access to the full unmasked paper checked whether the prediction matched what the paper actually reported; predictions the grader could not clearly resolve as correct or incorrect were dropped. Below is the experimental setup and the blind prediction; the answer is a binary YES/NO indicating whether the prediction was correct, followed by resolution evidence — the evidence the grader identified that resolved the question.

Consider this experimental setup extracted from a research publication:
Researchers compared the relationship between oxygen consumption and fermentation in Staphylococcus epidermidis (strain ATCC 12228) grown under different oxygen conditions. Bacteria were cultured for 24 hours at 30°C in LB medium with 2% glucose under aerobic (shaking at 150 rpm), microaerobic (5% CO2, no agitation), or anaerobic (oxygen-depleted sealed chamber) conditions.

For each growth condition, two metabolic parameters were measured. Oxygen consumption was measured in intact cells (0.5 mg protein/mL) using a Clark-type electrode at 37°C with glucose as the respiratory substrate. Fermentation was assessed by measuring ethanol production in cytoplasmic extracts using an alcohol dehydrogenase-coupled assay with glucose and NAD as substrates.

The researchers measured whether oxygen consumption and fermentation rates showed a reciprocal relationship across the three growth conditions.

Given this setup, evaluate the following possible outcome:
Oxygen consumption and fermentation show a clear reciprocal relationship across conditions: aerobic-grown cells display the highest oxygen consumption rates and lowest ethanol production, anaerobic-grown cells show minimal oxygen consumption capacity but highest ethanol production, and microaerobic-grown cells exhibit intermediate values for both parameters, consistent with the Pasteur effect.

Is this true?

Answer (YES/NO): YES